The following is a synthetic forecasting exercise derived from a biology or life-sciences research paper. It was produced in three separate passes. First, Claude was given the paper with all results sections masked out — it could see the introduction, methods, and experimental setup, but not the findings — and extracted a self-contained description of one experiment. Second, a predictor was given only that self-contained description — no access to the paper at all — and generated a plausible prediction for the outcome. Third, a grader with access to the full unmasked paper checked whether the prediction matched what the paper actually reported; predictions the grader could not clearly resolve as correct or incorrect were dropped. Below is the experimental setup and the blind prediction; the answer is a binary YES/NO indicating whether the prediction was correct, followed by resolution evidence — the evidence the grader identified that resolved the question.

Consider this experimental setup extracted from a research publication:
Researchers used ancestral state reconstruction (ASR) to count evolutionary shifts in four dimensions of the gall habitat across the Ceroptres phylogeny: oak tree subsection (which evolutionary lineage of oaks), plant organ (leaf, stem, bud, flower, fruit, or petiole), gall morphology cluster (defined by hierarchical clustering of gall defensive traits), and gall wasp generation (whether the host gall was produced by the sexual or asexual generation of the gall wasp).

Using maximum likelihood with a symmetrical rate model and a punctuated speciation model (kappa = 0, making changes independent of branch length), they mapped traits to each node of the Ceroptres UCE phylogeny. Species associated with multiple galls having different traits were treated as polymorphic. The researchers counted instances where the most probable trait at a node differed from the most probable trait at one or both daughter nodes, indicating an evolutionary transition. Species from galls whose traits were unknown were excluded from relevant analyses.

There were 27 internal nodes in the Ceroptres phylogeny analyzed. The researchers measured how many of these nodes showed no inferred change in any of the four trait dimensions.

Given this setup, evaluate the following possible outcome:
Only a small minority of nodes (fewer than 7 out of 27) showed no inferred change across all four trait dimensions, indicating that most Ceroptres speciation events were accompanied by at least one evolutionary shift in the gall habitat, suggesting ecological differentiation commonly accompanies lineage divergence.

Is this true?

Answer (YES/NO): YES